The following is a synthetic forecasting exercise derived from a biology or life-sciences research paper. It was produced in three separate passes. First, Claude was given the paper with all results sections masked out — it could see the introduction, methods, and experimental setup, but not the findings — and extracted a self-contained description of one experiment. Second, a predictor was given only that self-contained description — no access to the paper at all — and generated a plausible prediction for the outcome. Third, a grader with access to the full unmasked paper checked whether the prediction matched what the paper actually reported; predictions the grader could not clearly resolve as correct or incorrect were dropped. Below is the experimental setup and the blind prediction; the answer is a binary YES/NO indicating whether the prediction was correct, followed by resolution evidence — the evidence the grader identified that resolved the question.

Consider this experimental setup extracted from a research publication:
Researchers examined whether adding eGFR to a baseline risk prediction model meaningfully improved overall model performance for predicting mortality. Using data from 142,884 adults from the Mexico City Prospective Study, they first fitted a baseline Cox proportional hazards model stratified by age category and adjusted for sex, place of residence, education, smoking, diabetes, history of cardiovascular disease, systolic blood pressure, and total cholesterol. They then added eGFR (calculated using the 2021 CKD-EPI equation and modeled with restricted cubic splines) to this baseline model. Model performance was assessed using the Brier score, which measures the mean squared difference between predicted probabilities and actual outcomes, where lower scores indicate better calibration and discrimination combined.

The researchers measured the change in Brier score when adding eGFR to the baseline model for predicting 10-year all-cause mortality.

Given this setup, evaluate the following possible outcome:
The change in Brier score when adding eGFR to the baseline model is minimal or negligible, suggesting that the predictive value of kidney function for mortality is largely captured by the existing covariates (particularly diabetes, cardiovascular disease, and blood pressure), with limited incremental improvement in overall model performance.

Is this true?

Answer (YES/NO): YES